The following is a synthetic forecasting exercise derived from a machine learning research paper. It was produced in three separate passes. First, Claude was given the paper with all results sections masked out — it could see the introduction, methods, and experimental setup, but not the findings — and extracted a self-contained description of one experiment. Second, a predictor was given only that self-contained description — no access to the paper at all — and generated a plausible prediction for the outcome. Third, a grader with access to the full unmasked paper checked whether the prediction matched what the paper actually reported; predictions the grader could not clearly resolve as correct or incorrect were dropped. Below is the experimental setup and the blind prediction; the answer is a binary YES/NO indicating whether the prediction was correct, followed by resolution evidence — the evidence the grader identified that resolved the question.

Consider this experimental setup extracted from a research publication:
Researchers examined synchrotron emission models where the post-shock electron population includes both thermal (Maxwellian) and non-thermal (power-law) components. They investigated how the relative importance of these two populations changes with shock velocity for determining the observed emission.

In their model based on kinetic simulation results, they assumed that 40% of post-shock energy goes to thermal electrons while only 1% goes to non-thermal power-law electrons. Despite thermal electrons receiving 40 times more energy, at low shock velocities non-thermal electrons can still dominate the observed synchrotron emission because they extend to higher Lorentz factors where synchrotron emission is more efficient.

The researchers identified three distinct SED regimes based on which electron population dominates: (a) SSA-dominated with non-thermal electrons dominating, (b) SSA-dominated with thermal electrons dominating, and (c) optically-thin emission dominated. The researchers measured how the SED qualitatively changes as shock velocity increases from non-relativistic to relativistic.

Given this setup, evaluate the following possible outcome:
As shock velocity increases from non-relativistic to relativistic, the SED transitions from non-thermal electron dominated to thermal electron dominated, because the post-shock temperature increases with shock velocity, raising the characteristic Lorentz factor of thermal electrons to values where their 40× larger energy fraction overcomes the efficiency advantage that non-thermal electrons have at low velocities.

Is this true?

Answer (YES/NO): NO